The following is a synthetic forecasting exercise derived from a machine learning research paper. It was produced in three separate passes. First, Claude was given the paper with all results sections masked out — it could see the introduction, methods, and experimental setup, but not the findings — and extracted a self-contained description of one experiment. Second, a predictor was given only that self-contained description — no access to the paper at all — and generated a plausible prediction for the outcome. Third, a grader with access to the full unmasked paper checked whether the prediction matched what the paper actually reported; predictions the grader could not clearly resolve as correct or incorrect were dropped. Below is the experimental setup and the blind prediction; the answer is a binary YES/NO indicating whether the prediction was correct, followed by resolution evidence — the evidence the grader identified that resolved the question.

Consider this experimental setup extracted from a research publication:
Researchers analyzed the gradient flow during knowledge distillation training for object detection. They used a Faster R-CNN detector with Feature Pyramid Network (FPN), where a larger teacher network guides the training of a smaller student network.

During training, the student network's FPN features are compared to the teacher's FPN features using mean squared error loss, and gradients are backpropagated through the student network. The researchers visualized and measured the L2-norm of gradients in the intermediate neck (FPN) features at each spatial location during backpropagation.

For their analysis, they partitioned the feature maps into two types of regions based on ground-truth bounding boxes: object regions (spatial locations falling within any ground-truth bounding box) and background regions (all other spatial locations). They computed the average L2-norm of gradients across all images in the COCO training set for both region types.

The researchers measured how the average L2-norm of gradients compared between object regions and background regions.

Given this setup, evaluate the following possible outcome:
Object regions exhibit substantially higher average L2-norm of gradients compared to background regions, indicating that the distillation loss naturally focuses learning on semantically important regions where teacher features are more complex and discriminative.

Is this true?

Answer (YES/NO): YES